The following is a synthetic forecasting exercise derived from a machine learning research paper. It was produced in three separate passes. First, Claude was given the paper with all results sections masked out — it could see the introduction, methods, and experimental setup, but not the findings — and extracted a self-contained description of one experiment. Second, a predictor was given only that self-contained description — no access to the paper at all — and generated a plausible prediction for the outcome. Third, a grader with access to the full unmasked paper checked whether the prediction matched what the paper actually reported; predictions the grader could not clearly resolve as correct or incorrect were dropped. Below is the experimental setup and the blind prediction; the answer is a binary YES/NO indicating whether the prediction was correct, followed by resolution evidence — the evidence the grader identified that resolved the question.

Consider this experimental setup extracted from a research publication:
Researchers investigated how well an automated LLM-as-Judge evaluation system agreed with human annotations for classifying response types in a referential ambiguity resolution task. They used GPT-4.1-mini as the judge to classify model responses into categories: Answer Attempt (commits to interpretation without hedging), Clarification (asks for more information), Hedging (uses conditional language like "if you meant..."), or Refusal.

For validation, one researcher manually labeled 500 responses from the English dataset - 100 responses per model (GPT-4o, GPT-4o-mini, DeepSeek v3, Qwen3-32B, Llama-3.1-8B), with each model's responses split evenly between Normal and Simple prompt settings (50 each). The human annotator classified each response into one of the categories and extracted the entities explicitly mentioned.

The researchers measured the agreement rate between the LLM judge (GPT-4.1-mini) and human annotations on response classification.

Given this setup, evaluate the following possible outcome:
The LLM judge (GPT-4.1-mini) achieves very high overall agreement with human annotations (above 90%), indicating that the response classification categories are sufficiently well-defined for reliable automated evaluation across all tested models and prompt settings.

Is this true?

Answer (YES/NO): YES